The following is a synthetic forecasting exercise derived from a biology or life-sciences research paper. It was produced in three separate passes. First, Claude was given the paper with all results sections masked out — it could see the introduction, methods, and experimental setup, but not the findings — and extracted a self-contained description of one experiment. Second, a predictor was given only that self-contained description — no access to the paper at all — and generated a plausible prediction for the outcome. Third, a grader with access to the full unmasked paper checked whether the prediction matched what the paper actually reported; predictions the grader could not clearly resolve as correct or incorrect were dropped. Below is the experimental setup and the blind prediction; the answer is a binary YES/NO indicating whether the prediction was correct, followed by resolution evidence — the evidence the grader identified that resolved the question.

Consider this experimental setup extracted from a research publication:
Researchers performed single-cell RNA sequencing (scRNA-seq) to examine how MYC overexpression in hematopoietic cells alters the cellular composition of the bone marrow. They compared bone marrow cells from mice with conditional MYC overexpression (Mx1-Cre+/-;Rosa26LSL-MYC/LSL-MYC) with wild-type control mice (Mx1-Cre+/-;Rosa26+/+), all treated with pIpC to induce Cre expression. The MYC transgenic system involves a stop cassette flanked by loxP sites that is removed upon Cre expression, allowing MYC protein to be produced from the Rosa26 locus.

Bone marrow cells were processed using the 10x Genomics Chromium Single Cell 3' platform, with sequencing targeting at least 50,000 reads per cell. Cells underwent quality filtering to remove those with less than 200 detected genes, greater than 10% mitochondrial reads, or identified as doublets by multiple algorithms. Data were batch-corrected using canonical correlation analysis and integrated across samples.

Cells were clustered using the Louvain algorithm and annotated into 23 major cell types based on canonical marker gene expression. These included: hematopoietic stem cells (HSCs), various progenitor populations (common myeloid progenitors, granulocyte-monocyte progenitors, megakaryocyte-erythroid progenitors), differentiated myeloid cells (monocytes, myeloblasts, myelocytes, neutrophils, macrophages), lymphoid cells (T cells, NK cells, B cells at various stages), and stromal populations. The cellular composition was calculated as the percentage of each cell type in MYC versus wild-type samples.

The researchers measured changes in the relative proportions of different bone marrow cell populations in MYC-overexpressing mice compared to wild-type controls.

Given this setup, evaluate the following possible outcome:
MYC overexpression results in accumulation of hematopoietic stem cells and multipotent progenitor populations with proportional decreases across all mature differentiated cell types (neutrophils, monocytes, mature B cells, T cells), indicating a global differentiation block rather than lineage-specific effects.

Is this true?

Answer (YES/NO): NO